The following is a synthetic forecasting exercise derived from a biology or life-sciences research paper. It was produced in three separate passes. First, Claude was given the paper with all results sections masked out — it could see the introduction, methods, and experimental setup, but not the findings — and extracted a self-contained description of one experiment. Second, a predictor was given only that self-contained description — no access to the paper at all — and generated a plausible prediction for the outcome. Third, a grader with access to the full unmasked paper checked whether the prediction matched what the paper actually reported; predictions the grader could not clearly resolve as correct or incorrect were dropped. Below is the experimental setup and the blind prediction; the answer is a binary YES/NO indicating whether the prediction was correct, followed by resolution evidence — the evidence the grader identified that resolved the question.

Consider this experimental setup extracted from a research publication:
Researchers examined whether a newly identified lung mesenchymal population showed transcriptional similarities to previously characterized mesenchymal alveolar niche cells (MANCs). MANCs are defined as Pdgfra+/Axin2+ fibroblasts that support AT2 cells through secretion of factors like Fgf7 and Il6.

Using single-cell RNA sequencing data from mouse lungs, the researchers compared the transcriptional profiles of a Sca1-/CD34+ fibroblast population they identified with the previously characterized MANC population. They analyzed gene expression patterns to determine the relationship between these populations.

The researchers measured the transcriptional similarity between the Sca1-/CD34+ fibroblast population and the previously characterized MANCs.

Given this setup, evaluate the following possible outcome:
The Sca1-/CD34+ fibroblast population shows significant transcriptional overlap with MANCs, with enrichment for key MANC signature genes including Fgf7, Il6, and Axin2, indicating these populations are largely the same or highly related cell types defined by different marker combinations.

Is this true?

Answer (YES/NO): NO